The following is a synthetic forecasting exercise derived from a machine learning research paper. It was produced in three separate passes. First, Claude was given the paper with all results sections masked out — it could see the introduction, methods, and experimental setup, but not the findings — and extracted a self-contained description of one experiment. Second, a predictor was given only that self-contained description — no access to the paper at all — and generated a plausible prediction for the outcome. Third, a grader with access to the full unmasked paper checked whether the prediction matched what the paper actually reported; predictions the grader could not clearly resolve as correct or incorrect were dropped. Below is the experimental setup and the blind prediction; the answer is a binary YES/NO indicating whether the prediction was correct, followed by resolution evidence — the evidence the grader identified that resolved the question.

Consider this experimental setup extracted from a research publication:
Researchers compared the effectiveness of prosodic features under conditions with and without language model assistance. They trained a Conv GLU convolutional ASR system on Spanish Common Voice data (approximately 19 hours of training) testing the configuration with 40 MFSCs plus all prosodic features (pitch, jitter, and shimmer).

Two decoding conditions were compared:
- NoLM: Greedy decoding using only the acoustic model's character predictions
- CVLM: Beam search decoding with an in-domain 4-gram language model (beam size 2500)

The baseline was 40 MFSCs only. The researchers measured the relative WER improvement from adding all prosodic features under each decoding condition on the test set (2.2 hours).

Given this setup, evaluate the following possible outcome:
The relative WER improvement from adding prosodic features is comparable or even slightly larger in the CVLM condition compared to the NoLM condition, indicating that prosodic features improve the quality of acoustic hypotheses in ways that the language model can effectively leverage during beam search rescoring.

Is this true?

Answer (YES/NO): NO